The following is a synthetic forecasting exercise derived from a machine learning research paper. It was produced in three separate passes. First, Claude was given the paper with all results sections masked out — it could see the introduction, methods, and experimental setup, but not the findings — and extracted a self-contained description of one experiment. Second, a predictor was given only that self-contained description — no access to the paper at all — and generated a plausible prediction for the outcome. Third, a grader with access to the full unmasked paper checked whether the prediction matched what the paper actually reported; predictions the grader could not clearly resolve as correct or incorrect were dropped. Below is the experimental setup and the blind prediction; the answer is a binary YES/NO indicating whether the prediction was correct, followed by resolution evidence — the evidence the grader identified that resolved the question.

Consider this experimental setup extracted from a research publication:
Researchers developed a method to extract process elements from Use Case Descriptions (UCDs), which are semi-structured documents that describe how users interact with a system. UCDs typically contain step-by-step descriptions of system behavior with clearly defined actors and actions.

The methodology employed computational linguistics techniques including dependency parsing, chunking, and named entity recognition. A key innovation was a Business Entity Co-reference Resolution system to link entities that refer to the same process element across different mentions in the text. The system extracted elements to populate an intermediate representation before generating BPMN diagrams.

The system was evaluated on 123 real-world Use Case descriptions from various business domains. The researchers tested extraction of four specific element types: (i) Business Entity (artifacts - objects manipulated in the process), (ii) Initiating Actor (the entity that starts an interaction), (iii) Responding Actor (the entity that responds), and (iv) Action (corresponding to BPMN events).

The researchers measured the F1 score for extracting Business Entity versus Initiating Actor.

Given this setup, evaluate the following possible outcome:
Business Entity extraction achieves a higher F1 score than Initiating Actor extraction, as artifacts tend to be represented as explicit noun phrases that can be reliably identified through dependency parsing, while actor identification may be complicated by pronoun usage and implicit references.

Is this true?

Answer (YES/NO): NO